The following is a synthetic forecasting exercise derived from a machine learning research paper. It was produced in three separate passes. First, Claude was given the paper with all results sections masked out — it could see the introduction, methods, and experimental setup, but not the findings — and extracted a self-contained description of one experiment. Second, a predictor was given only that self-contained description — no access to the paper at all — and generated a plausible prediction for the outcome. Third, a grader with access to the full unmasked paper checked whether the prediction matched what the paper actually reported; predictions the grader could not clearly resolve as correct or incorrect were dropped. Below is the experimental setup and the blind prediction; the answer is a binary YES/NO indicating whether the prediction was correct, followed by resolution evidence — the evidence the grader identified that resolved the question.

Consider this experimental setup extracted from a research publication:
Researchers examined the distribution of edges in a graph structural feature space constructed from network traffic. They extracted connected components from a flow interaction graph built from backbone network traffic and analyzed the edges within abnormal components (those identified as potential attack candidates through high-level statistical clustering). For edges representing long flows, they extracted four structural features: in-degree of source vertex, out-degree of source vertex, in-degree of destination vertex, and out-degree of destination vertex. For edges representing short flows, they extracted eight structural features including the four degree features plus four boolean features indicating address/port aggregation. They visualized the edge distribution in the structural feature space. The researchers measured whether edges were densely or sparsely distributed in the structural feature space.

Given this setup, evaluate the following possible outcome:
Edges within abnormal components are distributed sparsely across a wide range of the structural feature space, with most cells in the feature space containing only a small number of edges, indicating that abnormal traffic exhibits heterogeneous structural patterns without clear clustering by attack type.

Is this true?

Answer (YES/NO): NO